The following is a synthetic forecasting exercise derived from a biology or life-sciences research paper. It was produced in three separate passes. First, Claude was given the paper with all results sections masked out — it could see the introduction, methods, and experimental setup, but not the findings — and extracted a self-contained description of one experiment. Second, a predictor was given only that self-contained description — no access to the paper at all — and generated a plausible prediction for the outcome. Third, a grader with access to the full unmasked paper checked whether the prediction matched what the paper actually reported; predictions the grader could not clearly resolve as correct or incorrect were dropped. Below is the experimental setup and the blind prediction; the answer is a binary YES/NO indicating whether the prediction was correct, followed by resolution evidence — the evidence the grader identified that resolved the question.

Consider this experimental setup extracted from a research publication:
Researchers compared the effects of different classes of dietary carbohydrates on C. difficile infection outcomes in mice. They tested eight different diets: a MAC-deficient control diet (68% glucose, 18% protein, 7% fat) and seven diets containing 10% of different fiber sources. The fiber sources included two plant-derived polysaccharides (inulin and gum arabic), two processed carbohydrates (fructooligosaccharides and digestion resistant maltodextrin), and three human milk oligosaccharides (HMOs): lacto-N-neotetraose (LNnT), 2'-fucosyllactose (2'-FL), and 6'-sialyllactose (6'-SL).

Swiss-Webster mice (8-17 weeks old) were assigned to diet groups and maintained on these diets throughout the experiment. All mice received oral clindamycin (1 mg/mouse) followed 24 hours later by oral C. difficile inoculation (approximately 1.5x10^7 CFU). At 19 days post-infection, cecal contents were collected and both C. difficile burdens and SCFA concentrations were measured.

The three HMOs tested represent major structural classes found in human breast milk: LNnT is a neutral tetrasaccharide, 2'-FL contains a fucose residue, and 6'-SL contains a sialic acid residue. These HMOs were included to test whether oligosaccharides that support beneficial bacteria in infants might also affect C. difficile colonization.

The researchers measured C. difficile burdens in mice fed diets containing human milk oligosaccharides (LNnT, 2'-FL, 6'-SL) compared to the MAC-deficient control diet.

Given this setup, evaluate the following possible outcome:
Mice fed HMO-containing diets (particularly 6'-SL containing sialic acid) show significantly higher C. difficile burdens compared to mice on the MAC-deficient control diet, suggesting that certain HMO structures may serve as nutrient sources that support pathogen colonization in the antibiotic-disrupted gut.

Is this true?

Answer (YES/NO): NO